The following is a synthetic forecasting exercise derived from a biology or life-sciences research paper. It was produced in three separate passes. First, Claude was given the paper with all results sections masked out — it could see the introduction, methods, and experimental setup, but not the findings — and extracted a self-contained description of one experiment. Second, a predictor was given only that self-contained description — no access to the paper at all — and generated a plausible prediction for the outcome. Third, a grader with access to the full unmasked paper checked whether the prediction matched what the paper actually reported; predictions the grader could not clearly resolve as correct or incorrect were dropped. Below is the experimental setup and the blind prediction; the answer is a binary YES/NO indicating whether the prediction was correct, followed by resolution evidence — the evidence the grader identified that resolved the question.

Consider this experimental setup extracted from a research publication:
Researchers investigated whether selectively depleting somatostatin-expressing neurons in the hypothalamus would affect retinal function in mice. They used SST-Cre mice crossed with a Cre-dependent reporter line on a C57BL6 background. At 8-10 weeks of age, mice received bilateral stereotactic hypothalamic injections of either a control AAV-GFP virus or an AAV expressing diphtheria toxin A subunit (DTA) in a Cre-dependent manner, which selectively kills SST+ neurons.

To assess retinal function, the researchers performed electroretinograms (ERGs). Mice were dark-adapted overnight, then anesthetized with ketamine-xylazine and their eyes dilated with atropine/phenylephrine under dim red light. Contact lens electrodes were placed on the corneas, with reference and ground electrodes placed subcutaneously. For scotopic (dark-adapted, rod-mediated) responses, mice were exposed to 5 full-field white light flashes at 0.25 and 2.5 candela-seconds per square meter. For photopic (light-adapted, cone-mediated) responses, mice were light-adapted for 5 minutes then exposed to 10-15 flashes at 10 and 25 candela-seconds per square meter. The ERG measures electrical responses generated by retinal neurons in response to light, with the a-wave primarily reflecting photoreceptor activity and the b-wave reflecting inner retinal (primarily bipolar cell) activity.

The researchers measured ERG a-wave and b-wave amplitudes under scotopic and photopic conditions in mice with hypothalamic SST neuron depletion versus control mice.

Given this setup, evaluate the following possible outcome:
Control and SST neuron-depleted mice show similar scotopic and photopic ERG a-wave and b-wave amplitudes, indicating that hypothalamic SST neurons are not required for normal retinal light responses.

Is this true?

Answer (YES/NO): NO